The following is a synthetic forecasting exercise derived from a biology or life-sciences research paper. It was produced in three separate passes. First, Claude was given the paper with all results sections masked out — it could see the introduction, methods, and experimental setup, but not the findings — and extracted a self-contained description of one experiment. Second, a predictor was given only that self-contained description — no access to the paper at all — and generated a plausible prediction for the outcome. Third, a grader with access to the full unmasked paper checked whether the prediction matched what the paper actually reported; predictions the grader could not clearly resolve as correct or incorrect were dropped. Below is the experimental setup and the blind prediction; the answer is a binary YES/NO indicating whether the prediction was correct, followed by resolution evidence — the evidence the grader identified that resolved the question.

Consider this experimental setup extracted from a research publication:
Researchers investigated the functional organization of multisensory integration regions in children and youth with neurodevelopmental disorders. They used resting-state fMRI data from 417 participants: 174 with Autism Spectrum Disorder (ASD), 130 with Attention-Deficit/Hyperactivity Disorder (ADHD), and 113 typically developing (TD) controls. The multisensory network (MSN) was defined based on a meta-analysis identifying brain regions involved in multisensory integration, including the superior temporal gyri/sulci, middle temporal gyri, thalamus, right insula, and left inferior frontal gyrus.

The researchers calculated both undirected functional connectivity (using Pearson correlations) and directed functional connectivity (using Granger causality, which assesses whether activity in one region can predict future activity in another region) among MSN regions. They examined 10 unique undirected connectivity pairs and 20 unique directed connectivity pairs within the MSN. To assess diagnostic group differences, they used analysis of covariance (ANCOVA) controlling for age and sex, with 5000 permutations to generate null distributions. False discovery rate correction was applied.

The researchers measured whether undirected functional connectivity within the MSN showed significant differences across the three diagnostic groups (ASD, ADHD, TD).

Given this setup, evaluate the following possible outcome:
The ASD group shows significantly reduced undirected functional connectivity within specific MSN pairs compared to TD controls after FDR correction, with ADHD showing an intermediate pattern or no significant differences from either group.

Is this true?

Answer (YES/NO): NO